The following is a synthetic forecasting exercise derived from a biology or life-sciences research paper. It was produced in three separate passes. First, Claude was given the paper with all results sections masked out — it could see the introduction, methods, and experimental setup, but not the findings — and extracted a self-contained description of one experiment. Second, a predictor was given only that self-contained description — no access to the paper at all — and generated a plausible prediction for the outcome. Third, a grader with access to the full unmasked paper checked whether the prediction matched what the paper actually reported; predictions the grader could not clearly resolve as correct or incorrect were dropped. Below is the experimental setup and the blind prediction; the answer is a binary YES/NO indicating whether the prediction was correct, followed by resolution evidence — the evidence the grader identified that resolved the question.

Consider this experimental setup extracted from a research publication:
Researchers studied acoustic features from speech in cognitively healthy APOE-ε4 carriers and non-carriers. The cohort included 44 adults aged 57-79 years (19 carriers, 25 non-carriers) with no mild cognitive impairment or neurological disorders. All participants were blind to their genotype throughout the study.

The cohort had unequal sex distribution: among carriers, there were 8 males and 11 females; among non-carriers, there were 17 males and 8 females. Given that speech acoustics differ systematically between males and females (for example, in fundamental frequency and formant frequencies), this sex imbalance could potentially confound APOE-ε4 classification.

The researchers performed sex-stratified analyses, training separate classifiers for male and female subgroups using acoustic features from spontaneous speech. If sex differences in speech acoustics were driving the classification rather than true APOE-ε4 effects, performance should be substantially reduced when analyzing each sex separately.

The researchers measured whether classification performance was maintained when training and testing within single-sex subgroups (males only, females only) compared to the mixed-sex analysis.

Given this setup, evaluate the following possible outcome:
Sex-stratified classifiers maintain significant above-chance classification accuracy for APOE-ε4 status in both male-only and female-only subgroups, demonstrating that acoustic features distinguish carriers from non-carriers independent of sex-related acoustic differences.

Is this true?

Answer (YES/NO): YES